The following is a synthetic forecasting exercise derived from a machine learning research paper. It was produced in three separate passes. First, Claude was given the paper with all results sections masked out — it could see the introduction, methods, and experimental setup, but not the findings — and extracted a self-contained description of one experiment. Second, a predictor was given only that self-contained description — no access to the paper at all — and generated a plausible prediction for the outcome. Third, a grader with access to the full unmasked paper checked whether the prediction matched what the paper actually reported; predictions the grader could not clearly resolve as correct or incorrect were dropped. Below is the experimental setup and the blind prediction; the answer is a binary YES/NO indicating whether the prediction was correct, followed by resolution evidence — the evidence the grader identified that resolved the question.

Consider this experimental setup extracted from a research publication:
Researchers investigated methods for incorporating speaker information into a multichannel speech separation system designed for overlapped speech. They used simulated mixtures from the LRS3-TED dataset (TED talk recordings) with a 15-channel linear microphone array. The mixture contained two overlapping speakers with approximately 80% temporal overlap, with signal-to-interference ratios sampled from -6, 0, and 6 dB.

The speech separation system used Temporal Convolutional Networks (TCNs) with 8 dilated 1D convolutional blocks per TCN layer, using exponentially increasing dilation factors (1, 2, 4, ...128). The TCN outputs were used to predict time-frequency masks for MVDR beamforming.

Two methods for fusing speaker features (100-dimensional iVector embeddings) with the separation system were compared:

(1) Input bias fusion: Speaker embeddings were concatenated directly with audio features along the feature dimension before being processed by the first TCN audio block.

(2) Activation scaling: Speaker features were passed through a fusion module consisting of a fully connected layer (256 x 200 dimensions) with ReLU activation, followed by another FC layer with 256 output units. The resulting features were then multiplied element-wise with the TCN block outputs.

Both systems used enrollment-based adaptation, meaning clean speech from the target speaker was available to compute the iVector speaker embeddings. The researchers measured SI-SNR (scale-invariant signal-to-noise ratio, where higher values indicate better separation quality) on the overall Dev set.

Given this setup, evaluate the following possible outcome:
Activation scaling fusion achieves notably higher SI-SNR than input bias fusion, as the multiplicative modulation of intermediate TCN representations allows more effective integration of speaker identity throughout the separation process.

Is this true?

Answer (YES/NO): NO